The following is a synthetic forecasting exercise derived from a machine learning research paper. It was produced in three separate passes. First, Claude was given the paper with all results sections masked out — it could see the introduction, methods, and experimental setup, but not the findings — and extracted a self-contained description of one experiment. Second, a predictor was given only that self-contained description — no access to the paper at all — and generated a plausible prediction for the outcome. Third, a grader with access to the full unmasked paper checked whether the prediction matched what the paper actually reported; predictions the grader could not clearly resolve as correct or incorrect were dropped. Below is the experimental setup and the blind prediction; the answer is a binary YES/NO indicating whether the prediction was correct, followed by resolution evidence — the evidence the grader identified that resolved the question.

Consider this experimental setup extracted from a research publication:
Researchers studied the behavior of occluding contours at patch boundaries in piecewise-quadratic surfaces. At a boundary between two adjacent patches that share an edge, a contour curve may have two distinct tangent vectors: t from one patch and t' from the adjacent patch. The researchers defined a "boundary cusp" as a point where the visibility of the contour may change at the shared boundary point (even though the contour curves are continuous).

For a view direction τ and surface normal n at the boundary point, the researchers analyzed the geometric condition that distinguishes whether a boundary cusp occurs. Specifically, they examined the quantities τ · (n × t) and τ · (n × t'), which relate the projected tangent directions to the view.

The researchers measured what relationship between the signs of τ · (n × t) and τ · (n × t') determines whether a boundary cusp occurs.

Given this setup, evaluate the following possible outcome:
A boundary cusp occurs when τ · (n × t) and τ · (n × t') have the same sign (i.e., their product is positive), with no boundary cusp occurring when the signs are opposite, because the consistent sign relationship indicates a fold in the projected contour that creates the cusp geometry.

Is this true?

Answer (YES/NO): NO